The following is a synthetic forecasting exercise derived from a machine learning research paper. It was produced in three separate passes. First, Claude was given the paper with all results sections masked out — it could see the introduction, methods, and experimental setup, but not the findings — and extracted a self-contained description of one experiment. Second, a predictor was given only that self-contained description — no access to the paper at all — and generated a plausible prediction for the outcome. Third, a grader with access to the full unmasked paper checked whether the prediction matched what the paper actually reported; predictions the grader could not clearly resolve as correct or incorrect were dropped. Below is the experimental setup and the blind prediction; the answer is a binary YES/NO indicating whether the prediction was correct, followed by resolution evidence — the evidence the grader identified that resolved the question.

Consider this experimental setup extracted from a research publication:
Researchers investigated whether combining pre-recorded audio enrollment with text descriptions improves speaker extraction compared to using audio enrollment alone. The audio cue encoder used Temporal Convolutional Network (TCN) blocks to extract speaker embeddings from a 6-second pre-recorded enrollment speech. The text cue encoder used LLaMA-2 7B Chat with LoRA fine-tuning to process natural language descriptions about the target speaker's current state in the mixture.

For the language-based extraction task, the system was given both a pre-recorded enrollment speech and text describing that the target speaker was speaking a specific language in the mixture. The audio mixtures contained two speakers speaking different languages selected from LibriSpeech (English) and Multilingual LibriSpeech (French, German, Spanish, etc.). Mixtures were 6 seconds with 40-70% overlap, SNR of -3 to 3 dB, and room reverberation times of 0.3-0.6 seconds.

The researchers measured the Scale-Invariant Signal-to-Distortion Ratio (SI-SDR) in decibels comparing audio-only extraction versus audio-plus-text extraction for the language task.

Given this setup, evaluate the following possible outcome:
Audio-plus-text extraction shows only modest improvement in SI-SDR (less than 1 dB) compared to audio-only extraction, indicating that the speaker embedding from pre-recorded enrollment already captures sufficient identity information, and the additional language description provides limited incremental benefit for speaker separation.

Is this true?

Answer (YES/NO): YES